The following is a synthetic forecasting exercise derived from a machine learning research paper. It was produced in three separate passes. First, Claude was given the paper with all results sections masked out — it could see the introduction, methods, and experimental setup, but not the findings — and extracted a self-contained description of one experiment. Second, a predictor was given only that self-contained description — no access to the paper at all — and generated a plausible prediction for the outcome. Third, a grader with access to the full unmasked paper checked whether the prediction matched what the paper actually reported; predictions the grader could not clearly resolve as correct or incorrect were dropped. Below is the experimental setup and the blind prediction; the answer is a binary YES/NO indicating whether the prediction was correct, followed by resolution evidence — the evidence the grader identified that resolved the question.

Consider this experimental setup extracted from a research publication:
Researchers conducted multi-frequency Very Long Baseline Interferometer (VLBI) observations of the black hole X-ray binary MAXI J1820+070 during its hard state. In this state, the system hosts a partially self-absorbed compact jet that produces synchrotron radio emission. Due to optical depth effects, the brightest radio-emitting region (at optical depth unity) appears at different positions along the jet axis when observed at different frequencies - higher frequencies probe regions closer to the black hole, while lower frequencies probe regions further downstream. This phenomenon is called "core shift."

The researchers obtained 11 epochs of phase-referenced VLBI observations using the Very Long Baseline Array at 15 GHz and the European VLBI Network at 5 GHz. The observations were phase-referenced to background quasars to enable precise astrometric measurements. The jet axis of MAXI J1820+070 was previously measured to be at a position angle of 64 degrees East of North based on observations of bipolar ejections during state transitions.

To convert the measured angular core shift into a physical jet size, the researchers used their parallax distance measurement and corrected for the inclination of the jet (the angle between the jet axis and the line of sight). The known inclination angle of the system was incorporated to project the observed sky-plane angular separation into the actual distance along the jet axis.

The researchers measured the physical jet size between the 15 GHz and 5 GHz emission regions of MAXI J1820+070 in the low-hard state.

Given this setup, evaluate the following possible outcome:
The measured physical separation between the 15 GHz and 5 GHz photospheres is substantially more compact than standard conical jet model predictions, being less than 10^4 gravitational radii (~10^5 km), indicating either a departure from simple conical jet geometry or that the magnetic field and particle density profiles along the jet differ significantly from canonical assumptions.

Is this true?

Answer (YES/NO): NO